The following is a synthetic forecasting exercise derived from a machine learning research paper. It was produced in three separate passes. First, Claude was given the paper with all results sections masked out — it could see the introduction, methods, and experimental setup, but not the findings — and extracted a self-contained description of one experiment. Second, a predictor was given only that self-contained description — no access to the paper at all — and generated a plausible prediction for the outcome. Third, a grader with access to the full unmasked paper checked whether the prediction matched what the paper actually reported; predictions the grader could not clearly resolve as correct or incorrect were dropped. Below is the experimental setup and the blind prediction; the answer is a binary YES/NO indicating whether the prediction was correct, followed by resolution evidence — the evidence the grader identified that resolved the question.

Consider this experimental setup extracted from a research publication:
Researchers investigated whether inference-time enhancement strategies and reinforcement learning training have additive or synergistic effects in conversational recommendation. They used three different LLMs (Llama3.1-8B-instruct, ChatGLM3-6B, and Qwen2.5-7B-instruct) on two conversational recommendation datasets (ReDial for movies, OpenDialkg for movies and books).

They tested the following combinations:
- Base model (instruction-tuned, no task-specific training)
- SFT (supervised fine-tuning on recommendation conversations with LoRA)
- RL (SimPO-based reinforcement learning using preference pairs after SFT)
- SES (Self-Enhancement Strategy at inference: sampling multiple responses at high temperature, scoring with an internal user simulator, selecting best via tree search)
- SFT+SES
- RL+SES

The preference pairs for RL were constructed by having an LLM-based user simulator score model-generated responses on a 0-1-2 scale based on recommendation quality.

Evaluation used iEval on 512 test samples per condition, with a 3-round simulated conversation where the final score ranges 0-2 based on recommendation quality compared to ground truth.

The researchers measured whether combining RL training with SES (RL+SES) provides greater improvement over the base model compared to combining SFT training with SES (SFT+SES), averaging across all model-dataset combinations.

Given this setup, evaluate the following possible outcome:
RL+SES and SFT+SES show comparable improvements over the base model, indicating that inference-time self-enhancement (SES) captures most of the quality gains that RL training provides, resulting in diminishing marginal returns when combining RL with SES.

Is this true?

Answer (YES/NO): NO